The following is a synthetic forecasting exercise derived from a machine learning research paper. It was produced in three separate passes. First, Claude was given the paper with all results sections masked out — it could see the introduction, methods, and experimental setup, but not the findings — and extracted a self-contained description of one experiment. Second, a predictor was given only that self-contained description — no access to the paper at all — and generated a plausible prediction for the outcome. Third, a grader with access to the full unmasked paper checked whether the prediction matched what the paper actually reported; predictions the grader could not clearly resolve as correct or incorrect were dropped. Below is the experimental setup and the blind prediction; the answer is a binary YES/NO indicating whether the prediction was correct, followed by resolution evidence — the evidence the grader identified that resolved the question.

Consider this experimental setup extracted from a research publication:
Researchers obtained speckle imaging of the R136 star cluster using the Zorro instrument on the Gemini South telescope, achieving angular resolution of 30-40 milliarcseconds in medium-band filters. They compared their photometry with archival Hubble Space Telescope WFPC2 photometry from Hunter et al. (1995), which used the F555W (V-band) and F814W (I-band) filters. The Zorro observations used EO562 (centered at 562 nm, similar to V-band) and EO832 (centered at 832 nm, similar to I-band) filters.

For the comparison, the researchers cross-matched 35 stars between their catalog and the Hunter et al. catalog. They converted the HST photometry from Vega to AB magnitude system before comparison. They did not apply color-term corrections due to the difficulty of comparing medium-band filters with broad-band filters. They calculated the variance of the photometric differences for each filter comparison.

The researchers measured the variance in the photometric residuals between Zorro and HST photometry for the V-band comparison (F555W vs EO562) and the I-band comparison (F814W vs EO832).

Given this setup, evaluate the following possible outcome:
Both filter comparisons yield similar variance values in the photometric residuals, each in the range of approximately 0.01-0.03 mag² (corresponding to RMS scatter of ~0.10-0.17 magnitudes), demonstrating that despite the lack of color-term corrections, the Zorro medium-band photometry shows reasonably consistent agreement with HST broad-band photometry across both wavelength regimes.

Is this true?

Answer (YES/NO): NO